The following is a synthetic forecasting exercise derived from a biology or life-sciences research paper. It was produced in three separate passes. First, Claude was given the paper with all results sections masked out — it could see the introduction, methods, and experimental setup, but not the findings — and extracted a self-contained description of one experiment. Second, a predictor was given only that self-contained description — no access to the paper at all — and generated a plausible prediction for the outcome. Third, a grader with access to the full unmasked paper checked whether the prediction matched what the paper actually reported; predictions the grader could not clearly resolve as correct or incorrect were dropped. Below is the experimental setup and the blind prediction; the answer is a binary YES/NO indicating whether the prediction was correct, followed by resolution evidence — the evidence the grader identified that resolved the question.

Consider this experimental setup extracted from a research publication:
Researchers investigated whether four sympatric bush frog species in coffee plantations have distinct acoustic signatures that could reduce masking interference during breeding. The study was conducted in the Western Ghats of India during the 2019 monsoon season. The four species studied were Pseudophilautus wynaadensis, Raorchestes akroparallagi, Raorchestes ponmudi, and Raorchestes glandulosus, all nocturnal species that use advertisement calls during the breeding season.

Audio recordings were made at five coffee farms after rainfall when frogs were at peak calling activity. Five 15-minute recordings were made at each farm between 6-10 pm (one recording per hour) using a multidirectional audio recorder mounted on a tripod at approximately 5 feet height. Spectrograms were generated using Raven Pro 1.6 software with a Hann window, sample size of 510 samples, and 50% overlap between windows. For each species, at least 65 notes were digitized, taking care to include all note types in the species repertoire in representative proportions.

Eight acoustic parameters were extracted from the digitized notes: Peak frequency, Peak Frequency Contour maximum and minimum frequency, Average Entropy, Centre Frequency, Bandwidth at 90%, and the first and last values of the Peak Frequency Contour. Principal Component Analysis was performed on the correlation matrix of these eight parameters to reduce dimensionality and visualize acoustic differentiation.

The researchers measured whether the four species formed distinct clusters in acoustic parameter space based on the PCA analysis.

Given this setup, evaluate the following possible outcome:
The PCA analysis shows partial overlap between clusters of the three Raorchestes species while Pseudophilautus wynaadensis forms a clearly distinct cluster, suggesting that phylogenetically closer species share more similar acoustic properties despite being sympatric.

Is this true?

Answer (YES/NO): NO